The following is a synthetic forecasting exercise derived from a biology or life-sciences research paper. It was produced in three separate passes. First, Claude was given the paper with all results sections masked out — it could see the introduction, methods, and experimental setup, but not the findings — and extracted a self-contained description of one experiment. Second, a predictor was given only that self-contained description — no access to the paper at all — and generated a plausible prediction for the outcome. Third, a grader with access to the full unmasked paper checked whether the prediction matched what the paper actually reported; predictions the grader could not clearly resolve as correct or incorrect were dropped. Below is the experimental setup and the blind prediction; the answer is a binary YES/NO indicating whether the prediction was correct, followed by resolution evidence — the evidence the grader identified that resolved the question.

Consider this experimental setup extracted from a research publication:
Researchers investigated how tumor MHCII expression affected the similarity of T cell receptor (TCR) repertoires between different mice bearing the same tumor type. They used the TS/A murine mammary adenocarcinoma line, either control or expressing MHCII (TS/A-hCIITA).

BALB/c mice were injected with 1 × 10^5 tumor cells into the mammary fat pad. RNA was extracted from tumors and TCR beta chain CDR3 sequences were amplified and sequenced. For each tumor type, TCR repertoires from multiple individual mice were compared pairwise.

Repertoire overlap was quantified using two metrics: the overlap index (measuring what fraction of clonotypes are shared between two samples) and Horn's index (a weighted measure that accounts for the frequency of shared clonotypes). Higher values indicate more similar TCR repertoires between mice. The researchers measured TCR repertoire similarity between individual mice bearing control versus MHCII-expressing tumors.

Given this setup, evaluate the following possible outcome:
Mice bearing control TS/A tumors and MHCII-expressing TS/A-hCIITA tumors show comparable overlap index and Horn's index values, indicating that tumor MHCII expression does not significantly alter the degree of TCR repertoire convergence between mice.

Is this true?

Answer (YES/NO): NO